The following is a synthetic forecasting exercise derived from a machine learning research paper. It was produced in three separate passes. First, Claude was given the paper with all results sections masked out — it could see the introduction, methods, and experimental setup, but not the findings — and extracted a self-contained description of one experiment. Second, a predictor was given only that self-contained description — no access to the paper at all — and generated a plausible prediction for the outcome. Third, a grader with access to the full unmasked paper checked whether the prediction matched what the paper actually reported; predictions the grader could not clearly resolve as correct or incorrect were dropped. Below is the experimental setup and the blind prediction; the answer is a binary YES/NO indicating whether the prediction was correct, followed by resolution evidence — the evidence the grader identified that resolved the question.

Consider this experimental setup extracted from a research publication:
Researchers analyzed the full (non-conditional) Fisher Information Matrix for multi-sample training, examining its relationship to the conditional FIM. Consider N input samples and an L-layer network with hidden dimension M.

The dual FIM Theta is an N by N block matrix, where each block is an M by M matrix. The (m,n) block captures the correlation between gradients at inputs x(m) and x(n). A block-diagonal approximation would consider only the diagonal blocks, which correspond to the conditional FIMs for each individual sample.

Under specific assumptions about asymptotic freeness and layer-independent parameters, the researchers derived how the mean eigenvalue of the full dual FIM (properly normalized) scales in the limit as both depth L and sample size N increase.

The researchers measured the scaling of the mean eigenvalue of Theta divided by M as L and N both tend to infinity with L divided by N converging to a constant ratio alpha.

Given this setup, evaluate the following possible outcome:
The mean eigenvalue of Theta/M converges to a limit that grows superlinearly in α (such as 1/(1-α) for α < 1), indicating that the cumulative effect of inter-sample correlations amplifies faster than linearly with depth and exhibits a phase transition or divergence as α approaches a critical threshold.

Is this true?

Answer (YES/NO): NO